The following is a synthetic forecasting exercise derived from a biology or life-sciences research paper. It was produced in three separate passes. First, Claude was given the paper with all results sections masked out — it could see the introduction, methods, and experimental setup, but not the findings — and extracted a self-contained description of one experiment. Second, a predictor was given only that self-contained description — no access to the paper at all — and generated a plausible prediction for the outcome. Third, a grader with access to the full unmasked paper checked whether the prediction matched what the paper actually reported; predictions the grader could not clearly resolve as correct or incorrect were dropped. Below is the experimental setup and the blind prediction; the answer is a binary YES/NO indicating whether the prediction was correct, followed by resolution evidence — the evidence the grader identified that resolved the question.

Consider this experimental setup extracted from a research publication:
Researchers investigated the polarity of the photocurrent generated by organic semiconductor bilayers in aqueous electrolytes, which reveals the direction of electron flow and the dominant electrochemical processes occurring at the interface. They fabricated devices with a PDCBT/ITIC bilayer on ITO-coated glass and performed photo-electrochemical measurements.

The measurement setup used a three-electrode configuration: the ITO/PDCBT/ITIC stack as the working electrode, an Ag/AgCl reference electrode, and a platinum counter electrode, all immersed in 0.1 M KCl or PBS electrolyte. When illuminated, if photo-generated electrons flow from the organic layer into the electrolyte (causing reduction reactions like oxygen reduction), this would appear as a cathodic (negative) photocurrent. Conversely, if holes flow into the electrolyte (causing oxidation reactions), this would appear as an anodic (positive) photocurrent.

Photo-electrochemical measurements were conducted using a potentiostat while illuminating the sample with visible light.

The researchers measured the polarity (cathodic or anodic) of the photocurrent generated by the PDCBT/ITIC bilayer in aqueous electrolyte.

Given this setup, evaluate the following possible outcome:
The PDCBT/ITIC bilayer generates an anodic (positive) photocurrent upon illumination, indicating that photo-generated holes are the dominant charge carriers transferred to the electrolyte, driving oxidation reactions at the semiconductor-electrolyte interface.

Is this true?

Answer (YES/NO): NO